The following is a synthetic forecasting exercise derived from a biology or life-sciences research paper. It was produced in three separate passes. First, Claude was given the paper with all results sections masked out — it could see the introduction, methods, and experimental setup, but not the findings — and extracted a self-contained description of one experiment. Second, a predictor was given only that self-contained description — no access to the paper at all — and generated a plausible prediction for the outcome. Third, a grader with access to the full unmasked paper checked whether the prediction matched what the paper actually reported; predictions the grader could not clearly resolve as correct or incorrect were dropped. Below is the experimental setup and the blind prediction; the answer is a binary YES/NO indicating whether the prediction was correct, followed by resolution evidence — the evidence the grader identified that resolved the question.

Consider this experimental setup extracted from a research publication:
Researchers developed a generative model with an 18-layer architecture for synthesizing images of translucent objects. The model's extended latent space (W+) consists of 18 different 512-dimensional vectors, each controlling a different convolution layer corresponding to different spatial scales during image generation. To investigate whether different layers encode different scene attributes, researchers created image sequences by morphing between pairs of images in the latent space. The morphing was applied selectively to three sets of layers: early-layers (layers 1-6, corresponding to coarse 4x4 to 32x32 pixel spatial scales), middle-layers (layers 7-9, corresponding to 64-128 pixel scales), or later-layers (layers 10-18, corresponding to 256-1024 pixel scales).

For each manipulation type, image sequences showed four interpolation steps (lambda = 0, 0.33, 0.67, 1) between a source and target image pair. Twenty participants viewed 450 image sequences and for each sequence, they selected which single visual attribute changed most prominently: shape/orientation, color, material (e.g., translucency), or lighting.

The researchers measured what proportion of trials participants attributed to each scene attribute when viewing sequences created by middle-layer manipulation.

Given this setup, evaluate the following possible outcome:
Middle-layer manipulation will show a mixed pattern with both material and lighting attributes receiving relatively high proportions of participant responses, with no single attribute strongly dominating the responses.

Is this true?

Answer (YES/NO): NO